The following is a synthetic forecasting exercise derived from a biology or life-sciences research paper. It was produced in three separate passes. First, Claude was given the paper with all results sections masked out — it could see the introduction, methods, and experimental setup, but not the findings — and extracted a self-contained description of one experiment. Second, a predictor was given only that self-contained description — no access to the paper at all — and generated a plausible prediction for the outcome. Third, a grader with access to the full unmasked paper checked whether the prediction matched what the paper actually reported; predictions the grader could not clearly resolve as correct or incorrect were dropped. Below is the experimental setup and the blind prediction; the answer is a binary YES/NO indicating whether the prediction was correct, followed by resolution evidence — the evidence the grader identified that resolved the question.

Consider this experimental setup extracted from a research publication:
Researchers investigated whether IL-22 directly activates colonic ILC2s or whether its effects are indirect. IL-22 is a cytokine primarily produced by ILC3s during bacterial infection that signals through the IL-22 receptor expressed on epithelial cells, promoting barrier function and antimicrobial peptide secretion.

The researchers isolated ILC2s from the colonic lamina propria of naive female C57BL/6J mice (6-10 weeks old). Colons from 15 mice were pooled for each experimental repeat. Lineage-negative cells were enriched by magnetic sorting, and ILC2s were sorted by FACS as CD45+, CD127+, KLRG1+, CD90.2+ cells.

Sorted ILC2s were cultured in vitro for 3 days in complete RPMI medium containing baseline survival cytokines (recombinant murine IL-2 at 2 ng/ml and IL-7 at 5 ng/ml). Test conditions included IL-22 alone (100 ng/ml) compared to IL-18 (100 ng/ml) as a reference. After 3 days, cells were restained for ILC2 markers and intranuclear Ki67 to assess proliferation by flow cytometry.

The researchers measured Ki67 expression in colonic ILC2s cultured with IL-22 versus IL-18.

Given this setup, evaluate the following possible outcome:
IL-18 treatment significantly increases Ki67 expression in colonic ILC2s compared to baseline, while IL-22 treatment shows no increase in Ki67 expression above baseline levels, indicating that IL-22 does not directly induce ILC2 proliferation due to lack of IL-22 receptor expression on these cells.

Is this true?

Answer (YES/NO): YES